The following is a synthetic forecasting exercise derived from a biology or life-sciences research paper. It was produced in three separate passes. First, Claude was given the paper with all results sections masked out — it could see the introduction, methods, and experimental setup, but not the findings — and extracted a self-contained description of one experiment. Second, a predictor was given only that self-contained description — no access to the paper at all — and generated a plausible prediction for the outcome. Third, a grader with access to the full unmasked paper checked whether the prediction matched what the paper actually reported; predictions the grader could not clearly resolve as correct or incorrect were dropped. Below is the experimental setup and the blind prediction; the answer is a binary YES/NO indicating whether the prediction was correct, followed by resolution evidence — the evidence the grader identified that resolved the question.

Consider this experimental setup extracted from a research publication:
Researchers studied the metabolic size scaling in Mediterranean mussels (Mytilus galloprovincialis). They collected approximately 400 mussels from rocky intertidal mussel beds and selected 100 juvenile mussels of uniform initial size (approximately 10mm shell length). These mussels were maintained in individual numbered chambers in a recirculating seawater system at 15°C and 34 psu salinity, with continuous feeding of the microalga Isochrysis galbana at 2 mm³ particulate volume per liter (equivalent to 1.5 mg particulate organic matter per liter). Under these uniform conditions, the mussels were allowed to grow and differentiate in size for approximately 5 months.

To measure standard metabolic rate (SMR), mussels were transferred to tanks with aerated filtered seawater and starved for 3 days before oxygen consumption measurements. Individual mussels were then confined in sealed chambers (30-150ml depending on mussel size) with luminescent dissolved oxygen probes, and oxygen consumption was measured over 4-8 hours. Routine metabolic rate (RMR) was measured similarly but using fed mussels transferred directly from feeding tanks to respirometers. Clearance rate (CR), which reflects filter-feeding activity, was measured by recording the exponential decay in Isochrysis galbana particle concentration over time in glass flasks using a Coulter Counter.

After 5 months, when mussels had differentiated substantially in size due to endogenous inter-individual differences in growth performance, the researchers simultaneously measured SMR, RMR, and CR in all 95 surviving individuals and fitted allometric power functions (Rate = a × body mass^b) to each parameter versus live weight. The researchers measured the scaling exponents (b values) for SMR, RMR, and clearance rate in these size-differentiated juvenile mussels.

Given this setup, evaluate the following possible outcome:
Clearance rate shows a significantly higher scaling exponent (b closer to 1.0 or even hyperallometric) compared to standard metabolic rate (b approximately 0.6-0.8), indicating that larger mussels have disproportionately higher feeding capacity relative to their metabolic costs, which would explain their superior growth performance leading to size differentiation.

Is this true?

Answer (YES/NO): NO